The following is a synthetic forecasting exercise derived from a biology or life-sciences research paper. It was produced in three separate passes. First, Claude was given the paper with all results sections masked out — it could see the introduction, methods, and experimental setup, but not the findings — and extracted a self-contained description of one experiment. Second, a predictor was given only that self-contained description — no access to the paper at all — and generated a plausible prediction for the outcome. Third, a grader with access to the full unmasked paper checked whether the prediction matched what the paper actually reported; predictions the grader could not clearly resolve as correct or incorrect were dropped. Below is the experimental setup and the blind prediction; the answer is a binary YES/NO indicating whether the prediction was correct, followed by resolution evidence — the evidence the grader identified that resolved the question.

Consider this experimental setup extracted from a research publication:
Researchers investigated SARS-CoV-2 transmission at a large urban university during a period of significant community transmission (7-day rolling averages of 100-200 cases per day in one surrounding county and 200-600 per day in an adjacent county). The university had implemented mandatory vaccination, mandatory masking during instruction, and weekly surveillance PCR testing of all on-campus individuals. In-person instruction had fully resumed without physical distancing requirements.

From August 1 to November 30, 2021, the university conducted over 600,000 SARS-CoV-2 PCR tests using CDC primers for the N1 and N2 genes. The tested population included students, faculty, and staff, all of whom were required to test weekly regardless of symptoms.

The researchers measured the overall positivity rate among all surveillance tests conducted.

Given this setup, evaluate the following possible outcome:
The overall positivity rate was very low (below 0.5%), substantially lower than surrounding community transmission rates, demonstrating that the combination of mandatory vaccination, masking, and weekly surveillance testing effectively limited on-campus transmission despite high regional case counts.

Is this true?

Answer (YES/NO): YES